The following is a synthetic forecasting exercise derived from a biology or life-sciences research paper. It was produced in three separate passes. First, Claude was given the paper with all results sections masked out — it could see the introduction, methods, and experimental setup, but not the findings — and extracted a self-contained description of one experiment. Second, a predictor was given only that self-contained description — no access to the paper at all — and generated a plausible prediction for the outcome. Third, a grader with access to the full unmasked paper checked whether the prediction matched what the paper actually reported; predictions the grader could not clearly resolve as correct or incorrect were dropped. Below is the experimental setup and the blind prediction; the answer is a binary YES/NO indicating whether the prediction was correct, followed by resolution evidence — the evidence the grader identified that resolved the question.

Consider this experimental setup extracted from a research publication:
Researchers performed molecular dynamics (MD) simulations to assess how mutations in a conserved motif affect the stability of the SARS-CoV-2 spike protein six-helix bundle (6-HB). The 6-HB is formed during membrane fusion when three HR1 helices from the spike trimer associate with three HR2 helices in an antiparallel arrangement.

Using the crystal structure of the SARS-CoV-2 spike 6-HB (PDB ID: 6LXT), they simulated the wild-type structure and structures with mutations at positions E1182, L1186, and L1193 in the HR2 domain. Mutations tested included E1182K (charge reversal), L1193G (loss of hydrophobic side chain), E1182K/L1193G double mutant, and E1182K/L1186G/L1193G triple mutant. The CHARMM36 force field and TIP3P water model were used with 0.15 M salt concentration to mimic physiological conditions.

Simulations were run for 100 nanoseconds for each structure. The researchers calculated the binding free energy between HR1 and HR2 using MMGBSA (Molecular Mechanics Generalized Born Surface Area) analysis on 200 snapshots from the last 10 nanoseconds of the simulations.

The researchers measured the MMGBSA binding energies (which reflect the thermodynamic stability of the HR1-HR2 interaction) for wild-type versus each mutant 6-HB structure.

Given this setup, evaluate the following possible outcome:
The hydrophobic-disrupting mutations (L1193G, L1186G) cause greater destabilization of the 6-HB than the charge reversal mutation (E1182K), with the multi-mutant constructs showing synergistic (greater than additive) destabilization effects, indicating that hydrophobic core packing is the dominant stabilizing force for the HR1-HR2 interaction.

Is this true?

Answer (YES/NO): NO